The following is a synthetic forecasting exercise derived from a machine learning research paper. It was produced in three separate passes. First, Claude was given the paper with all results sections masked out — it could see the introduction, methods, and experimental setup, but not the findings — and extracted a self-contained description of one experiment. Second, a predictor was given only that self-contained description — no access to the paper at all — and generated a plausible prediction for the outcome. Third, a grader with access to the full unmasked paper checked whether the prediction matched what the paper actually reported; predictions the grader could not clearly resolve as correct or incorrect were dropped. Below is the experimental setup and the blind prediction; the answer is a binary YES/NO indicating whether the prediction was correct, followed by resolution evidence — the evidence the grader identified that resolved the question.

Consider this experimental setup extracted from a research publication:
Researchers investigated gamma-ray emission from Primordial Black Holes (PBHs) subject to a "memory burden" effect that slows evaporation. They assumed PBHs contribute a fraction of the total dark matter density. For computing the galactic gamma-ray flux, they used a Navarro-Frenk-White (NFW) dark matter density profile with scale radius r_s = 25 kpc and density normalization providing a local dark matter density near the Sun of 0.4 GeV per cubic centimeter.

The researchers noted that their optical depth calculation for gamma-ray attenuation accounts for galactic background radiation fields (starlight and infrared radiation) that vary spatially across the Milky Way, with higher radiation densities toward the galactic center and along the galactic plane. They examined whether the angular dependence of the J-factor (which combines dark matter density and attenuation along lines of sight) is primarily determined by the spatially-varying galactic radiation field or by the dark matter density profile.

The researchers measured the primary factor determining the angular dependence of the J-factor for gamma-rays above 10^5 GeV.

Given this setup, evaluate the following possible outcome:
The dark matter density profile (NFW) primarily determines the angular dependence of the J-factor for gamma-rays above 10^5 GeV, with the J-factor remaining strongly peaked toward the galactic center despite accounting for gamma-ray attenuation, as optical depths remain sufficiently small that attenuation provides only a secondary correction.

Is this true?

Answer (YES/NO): YES